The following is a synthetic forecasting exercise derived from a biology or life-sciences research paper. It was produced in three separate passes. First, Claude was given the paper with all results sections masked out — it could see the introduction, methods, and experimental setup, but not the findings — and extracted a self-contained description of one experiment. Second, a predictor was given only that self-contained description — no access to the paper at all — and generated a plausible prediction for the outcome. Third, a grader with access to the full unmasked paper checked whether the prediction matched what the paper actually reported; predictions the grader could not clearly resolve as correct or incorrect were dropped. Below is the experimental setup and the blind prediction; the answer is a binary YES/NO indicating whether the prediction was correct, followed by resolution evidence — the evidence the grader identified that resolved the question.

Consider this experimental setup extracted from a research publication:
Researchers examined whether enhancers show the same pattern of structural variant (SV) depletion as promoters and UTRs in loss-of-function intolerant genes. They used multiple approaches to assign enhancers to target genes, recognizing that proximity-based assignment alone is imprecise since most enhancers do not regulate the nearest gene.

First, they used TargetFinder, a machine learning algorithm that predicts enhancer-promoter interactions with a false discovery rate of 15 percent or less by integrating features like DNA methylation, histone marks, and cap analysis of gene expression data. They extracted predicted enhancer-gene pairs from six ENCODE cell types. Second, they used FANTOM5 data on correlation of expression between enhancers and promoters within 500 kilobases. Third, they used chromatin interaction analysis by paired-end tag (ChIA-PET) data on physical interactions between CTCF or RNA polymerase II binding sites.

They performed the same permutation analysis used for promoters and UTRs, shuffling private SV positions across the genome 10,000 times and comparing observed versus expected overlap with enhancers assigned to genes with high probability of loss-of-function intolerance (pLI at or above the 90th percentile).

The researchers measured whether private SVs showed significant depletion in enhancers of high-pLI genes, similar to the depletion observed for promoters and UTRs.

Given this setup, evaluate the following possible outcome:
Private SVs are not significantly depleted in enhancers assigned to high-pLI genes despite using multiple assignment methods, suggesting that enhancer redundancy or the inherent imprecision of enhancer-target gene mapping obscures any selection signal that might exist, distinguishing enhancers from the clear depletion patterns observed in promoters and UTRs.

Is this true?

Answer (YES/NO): YES